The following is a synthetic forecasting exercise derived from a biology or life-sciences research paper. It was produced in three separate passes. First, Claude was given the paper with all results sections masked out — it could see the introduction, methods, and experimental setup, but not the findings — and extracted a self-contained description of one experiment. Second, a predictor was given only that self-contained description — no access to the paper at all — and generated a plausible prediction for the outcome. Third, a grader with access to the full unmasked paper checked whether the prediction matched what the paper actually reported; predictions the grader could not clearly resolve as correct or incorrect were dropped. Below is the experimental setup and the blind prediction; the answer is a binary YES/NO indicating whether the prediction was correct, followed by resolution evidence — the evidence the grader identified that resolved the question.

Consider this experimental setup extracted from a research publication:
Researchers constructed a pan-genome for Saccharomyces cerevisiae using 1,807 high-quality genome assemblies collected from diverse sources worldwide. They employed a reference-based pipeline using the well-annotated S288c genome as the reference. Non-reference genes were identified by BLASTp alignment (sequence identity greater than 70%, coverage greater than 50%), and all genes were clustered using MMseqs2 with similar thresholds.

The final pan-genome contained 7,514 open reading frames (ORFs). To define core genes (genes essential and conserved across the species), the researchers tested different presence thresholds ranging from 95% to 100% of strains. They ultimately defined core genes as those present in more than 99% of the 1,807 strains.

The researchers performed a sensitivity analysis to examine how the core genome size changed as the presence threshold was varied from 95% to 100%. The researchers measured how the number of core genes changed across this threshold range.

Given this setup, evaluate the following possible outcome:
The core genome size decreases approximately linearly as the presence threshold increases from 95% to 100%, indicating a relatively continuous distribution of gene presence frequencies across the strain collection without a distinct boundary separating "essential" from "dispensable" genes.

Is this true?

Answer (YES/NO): NO